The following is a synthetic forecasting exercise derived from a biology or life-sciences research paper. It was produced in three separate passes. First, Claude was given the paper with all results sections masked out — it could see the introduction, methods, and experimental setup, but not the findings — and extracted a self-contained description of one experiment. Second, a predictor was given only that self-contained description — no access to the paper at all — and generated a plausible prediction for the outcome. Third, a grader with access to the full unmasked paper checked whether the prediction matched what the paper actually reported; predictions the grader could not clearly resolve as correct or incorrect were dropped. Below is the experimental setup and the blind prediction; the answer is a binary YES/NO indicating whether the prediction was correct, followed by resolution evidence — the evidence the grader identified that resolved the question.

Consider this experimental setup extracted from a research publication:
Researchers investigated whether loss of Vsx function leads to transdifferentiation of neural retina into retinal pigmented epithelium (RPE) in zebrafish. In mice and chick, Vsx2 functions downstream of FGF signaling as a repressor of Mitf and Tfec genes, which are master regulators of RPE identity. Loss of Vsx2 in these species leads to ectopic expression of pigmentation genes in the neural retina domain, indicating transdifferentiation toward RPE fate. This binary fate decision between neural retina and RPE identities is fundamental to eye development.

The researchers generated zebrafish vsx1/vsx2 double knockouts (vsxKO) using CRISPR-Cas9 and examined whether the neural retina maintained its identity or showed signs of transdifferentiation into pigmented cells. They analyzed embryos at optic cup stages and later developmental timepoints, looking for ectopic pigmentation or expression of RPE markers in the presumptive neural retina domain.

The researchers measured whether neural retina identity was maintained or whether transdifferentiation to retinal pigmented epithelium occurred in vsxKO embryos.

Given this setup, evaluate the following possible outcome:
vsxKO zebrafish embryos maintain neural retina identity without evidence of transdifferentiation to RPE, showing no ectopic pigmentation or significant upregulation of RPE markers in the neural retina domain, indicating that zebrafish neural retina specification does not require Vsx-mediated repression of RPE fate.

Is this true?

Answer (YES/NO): YES